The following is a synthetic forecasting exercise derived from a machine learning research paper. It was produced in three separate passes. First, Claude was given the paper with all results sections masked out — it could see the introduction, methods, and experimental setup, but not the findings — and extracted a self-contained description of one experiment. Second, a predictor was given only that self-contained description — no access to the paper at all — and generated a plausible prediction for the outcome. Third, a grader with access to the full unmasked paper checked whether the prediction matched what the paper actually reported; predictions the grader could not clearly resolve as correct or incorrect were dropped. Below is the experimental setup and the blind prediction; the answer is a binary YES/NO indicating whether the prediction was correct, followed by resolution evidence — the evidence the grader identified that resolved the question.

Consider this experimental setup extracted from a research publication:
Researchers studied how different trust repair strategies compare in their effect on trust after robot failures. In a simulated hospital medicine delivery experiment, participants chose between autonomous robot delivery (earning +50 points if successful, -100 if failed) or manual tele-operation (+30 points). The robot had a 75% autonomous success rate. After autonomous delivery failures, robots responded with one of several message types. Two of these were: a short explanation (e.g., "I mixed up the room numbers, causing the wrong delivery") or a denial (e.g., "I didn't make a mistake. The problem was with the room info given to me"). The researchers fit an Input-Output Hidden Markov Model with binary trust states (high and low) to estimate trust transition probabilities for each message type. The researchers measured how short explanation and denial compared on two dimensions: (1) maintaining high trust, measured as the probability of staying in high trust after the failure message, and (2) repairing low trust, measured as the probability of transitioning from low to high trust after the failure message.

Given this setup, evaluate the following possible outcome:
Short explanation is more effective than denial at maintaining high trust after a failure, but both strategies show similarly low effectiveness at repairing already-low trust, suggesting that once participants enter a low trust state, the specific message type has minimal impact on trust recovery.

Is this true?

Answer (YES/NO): NO